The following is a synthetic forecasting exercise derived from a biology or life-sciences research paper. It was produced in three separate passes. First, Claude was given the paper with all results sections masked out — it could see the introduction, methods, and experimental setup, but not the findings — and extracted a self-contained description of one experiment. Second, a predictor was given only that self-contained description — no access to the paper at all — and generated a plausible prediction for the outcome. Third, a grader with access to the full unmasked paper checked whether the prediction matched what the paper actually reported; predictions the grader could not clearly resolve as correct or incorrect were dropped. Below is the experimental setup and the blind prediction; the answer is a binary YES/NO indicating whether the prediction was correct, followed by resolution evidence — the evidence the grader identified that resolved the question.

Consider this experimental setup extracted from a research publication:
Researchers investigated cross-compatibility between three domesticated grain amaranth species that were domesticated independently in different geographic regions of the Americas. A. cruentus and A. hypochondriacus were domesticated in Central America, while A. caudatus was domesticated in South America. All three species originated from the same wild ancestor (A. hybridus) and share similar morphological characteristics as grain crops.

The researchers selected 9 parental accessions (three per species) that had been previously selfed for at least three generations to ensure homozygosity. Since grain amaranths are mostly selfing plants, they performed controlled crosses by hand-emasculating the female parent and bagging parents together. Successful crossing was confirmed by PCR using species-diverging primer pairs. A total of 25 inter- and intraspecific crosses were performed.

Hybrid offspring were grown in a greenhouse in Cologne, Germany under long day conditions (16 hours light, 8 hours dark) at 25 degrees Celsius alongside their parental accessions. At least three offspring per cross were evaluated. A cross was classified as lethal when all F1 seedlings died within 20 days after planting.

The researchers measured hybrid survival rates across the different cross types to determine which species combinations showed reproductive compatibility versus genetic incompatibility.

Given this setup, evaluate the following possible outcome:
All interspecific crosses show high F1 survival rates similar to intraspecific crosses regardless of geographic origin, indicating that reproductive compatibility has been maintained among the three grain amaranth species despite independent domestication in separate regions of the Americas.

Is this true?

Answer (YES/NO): NO